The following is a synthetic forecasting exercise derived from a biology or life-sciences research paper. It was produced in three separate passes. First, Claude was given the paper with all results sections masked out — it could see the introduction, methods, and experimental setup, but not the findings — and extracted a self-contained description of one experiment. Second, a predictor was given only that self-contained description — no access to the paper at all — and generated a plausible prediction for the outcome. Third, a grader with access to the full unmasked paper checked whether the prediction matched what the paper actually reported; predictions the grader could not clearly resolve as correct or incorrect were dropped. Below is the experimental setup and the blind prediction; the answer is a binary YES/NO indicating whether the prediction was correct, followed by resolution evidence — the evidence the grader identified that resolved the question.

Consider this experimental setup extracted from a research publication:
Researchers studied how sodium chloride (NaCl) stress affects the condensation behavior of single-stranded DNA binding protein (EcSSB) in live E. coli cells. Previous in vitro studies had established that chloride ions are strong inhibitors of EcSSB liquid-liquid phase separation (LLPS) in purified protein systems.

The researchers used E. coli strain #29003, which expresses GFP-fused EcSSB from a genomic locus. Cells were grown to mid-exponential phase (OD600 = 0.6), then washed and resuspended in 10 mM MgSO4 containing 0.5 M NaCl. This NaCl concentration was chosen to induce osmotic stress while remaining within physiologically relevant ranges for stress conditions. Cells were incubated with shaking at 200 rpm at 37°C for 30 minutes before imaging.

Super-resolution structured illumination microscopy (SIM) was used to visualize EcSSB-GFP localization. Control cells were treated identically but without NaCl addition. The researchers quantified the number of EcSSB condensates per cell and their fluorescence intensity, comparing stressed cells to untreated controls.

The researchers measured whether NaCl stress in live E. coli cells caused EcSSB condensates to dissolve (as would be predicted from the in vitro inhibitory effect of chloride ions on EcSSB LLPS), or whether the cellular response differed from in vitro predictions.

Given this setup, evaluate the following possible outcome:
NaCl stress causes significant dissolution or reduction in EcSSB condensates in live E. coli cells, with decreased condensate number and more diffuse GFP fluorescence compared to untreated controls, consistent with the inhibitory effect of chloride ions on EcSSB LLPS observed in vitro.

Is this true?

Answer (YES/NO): NO